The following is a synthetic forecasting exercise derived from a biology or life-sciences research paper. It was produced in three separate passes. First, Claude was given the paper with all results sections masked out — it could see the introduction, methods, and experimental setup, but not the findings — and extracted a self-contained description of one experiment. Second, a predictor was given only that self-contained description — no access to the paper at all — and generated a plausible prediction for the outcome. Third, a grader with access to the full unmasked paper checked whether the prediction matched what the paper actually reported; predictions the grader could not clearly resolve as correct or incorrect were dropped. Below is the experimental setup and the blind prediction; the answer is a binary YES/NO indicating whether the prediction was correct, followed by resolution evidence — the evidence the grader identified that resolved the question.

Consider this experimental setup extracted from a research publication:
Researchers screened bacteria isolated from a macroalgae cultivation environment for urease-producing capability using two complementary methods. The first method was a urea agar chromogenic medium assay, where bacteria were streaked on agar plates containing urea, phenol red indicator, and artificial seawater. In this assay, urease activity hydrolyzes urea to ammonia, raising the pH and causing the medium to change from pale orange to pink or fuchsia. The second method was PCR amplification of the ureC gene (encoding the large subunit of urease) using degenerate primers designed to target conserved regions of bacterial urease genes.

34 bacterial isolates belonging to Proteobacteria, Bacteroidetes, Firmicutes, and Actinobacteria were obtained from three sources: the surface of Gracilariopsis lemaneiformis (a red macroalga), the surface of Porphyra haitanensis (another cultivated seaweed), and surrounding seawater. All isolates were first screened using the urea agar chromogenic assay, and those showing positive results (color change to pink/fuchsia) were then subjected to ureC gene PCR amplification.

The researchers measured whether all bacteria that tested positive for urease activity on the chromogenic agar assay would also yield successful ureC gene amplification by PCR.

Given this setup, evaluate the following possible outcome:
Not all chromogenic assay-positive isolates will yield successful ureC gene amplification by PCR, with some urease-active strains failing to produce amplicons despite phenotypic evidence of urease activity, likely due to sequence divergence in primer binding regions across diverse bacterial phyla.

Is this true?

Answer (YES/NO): YES